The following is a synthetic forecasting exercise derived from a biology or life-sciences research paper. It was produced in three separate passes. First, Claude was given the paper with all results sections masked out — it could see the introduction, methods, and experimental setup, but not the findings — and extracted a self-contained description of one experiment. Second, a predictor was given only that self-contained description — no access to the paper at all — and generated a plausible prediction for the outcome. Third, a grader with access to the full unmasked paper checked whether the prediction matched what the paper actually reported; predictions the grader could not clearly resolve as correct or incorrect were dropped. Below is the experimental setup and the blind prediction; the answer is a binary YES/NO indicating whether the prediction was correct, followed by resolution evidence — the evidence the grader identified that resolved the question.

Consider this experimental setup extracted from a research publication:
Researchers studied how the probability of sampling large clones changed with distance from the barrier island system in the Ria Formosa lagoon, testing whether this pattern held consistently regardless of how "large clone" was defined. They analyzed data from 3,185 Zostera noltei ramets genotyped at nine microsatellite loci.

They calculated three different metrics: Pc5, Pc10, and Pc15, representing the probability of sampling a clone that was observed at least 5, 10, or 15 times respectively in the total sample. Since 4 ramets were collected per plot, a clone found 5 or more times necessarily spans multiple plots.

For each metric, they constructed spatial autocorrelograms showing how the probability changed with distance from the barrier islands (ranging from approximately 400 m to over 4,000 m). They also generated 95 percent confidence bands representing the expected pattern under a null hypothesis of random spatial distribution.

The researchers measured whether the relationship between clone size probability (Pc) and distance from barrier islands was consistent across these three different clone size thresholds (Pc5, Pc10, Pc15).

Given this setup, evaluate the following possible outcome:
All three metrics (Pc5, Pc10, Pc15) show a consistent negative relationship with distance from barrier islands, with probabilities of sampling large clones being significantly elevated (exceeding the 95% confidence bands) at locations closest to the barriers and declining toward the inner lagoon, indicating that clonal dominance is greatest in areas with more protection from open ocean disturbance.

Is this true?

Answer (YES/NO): NO